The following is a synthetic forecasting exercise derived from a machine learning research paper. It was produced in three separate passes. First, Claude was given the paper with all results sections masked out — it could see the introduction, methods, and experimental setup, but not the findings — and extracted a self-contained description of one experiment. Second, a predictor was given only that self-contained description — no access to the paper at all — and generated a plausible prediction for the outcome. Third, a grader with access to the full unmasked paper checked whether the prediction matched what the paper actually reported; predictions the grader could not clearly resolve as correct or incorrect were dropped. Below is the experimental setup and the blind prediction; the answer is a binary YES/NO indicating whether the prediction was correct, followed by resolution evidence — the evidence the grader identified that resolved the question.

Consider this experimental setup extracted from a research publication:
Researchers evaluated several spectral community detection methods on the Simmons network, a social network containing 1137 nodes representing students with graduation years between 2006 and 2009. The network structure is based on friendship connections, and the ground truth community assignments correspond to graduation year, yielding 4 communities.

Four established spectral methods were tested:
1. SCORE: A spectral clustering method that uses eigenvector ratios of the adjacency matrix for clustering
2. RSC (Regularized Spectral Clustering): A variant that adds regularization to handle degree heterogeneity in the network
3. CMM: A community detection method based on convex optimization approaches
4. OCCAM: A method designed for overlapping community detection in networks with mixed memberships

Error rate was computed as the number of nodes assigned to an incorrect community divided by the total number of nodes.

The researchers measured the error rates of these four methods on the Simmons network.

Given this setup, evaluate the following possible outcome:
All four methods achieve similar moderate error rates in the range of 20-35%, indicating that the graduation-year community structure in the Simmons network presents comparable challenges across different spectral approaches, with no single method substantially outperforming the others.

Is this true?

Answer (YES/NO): NO